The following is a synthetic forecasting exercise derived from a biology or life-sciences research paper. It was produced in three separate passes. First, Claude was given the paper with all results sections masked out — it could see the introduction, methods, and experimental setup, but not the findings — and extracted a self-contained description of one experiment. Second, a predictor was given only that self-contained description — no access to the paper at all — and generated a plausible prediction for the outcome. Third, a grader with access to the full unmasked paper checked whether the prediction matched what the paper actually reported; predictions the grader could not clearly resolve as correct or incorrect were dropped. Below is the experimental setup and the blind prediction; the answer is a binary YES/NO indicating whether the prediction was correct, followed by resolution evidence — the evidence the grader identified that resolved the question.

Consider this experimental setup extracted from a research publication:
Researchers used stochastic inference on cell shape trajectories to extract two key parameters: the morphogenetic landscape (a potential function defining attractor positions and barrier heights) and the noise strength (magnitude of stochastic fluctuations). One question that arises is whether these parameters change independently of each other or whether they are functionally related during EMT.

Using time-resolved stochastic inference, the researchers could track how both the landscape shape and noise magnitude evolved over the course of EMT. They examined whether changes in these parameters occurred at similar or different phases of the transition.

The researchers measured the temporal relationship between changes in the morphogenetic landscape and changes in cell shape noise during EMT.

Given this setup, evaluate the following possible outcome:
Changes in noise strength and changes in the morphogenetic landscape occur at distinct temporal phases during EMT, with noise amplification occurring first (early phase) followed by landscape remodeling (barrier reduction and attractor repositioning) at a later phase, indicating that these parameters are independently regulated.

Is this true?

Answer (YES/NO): NO